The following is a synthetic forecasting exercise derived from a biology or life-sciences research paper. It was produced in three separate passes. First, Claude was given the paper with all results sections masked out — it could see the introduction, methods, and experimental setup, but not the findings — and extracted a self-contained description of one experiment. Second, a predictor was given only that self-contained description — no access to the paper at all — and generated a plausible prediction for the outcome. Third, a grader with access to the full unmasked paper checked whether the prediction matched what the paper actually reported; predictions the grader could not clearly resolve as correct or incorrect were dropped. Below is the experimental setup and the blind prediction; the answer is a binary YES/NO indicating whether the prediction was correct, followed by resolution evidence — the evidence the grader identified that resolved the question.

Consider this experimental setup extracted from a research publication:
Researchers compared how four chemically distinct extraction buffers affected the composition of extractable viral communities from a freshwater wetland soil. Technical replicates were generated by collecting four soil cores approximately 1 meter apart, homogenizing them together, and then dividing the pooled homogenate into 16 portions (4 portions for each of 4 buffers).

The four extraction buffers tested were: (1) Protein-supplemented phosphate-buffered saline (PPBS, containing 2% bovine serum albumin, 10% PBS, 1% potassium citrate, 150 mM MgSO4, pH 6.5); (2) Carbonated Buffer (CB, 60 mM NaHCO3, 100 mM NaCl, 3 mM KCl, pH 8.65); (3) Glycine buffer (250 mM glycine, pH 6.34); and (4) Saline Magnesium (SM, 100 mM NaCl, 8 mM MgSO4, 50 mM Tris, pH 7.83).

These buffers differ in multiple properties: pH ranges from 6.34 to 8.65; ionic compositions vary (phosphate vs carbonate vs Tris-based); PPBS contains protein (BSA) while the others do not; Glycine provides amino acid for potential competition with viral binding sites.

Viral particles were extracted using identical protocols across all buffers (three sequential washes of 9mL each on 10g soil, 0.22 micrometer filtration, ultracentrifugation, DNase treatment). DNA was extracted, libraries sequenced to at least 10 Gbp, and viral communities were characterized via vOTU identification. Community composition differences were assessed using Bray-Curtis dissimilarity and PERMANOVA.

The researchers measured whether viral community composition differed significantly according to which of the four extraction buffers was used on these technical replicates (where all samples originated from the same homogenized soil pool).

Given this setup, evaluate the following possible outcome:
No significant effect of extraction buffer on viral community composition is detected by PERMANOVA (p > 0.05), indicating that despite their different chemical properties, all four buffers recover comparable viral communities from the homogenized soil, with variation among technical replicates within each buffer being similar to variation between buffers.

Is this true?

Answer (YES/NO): NO